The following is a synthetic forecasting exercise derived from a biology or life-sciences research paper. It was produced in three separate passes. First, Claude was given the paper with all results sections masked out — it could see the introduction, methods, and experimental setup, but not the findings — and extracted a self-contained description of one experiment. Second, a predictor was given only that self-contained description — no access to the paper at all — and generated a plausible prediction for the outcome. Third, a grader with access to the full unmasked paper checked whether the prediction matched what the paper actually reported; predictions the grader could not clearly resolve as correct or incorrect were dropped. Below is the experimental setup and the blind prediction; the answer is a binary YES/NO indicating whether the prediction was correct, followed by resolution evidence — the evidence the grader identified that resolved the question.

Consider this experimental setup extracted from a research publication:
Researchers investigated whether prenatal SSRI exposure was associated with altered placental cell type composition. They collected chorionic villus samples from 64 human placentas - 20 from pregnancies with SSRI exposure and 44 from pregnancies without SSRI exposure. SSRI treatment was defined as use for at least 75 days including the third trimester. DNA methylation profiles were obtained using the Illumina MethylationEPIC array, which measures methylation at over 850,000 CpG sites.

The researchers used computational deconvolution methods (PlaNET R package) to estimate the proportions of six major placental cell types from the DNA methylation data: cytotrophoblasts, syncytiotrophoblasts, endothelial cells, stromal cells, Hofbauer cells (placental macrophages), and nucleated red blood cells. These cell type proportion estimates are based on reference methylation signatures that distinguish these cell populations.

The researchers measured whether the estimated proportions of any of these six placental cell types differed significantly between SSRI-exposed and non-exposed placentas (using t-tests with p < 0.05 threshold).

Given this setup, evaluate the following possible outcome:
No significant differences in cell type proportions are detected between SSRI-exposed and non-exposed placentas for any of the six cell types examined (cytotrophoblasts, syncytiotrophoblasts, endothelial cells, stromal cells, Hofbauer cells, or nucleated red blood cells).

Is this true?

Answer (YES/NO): YES